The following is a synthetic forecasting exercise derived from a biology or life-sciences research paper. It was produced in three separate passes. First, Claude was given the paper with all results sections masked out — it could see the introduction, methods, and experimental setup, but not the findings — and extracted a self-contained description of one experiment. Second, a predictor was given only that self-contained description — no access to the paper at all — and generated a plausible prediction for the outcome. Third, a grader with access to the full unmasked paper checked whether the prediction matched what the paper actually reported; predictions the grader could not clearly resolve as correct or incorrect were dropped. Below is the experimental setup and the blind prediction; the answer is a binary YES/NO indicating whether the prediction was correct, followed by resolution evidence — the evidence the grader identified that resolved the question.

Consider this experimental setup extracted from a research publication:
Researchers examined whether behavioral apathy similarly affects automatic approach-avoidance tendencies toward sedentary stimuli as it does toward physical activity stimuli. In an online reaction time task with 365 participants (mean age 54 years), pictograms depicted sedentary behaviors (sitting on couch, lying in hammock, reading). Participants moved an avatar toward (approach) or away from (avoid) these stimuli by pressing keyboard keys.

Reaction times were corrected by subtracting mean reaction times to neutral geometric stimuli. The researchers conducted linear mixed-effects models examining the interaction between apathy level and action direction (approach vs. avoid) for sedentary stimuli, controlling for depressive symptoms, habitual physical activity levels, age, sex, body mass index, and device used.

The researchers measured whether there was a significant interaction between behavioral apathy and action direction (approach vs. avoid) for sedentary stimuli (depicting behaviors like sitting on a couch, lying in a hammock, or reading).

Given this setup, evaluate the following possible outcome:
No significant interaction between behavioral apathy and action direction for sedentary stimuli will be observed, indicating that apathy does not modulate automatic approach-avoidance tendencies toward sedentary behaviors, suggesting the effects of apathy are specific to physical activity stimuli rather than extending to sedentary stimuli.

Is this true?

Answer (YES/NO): NO